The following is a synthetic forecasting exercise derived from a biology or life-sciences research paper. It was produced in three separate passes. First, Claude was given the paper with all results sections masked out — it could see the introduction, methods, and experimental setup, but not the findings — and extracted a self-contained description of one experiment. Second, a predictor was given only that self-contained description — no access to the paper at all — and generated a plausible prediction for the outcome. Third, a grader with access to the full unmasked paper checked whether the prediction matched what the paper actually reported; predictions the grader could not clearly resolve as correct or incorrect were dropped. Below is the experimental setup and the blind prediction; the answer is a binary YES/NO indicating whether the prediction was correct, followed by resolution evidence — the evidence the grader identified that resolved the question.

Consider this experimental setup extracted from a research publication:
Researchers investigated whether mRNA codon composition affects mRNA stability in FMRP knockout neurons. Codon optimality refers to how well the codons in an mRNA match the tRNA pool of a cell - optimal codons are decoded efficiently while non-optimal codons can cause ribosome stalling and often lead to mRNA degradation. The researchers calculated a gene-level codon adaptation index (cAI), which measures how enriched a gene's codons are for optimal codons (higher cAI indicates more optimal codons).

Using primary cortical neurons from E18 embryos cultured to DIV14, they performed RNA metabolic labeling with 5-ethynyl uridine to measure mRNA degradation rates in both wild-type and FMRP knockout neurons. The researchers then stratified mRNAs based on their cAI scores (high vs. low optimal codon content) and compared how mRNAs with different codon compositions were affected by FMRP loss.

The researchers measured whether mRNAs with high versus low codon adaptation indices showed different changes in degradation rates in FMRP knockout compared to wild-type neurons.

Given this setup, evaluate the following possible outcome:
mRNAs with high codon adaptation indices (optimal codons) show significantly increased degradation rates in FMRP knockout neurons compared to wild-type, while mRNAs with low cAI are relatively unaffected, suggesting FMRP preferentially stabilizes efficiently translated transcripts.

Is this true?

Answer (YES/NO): YES